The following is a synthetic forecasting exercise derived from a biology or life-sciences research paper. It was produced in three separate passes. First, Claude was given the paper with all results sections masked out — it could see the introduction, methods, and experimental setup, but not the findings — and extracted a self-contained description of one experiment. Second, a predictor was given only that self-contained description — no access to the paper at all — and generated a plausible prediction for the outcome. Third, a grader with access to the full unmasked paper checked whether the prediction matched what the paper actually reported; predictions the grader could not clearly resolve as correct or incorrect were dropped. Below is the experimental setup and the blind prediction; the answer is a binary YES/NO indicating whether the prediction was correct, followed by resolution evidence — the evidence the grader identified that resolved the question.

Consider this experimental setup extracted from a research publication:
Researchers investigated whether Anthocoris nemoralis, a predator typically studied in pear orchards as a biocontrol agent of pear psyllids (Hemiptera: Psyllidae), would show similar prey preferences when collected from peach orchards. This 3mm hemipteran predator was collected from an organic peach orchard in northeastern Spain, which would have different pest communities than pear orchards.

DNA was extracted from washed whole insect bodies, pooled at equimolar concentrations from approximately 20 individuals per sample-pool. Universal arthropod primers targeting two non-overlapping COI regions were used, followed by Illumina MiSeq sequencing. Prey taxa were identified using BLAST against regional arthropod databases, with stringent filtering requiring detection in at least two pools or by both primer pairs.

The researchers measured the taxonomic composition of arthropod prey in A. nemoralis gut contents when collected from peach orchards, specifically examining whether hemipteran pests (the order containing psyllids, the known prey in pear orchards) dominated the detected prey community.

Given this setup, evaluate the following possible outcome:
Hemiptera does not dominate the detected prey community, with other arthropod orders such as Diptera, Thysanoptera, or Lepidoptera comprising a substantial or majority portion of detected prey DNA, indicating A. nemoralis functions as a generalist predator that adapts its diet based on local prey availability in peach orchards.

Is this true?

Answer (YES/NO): YES